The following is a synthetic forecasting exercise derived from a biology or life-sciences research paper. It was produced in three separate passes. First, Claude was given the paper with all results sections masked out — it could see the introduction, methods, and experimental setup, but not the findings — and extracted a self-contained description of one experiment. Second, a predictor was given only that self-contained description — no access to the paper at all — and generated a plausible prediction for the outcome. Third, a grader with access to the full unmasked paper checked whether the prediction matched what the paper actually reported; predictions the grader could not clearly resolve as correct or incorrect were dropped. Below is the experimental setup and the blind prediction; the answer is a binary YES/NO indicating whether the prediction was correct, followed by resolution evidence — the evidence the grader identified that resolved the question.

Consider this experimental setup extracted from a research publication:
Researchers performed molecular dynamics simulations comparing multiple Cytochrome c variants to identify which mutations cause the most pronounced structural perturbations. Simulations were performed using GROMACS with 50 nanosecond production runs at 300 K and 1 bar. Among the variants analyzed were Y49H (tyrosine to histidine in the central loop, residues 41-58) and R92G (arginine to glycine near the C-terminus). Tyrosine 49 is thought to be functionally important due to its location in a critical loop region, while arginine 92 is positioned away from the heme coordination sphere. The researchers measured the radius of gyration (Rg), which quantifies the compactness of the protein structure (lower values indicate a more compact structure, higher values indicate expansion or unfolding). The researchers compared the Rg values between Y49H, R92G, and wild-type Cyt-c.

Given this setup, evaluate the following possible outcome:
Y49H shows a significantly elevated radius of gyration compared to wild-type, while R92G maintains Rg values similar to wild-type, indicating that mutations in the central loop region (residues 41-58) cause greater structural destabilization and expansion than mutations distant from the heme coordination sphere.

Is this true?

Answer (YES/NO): NO